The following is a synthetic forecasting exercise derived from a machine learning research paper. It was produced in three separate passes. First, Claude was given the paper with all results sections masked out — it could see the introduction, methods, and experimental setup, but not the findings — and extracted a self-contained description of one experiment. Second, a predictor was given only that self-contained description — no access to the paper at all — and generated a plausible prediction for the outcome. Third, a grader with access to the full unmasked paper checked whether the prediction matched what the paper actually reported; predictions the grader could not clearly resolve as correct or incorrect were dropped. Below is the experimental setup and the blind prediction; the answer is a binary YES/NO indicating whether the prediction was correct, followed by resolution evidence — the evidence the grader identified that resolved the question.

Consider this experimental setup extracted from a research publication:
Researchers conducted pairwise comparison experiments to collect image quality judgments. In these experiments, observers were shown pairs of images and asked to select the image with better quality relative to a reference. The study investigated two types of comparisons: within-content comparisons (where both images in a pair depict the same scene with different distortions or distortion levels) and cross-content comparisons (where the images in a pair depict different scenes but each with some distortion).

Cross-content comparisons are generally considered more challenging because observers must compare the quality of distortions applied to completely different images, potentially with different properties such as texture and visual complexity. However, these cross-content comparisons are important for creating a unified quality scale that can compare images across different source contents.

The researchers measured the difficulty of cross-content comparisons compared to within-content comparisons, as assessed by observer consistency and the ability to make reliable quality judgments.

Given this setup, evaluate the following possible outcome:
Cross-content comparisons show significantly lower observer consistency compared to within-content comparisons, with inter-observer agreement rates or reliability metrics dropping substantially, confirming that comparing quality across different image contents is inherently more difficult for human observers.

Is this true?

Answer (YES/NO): NO